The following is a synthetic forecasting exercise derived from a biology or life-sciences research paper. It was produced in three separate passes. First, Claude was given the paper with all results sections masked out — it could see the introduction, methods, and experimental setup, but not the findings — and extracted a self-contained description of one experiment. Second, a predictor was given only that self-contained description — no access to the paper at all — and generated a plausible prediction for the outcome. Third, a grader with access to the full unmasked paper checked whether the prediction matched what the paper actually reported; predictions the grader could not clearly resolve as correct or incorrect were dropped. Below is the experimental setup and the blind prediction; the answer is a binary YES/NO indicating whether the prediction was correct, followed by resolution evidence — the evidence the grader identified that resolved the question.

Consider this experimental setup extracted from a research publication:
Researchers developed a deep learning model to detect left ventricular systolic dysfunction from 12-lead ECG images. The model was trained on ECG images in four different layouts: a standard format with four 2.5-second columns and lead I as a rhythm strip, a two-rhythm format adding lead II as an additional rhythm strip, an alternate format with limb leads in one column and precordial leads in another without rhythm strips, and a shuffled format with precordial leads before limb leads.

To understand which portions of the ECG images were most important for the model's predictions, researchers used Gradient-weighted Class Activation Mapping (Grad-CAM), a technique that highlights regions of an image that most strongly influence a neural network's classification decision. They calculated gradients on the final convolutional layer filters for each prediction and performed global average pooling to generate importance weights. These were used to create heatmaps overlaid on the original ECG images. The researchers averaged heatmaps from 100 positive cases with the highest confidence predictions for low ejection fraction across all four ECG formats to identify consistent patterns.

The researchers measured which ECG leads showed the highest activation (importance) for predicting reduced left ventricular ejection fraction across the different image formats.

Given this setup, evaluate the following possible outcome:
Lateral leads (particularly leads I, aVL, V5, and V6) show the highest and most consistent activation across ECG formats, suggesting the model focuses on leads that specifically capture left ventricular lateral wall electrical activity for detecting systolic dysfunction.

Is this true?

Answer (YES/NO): NO